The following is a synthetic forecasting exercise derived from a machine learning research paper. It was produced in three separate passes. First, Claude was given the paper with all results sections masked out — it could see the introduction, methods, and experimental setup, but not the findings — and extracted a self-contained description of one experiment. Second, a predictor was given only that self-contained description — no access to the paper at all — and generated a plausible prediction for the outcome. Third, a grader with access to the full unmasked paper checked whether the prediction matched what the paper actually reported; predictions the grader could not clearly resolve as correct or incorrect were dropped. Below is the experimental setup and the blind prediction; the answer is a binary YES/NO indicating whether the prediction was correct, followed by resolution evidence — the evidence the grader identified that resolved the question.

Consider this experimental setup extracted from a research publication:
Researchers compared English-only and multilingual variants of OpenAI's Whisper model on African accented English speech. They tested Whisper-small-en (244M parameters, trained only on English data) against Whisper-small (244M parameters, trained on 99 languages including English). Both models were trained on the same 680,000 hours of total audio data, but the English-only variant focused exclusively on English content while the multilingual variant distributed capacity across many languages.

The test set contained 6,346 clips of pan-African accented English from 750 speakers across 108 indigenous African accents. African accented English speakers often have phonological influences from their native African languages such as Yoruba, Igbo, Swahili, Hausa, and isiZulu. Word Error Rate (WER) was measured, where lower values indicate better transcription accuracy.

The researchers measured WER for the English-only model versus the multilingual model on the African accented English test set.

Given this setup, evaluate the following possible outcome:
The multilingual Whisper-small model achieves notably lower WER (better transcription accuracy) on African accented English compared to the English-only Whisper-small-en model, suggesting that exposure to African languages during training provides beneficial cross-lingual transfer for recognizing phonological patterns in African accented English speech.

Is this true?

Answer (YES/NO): YES